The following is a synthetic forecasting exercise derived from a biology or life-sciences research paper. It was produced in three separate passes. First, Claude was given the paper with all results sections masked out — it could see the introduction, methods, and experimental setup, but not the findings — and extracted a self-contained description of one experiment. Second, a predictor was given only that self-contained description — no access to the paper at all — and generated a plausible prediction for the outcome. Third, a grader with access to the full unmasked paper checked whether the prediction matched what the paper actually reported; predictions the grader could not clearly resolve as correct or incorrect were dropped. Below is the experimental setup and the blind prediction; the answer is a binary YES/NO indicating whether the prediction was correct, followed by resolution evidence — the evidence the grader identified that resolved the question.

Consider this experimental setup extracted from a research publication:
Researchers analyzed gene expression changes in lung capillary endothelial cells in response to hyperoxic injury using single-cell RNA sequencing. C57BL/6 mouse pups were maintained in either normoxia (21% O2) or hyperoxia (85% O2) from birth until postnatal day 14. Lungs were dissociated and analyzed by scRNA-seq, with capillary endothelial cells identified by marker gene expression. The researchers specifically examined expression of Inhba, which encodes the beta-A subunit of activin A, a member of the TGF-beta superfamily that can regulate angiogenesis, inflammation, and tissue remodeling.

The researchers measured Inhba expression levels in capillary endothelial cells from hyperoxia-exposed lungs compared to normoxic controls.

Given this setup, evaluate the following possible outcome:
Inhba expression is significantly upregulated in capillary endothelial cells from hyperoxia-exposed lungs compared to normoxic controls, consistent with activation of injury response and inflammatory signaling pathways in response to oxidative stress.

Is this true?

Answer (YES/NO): YES